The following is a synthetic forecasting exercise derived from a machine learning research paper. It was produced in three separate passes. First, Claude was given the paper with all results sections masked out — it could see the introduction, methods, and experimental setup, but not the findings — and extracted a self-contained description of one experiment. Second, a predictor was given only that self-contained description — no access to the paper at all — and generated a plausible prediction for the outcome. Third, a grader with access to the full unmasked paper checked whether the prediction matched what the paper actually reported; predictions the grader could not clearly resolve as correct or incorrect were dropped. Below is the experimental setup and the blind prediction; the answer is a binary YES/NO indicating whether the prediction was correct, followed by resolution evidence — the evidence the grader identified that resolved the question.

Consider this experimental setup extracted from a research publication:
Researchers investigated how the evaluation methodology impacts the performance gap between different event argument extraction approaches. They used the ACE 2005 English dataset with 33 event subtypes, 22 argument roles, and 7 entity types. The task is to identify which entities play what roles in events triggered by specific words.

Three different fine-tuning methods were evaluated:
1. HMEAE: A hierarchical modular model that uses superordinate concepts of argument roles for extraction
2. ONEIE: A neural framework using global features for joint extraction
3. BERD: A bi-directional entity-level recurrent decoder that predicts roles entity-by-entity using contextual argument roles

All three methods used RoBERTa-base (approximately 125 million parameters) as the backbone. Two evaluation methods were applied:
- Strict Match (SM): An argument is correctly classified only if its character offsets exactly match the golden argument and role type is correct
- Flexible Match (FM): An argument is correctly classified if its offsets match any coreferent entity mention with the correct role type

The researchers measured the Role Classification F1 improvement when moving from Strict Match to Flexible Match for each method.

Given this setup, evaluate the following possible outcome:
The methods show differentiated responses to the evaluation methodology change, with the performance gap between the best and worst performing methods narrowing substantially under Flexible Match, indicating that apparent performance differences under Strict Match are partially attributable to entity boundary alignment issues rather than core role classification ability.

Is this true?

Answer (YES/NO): NO